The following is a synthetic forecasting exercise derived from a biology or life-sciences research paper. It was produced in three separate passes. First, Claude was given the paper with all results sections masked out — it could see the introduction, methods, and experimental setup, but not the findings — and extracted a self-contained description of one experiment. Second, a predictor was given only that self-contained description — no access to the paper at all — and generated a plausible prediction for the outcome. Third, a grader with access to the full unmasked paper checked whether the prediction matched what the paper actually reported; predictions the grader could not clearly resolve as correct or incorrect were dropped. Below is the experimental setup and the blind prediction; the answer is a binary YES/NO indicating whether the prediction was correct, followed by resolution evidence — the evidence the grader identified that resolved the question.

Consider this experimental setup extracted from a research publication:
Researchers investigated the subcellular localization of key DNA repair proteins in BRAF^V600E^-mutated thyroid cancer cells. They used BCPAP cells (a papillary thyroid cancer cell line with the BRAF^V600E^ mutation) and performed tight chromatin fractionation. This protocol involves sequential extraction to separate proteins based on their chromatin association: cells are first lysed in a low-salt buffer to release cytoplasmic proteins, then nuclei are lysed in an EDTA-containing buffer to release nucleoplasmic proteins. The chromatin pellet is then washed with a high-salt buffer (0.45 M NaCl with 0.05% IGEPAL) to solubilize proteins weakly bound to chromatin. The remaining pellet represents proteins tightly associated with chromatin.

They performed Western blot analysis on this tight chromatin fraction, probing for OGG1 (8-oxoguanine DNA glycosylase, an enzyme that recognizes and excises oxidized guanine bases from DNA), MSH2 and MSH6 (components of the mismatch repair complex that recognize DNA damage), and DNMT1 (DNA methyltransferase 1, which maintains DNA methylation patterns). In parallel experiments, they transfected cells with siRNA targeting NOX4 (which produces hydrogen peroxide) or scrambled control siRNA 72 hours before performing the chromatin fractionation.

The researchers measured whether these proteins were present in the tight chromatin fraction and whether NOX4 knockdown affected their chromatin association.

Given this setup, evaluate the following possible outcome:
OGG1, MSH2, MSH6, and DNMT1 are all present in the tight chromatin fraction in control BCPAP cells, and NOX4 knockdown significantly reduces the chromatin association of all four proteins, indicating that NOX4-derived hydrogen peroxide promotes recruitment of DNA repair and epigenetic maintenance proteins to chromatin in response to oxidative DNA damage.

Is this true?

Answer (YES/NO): YES